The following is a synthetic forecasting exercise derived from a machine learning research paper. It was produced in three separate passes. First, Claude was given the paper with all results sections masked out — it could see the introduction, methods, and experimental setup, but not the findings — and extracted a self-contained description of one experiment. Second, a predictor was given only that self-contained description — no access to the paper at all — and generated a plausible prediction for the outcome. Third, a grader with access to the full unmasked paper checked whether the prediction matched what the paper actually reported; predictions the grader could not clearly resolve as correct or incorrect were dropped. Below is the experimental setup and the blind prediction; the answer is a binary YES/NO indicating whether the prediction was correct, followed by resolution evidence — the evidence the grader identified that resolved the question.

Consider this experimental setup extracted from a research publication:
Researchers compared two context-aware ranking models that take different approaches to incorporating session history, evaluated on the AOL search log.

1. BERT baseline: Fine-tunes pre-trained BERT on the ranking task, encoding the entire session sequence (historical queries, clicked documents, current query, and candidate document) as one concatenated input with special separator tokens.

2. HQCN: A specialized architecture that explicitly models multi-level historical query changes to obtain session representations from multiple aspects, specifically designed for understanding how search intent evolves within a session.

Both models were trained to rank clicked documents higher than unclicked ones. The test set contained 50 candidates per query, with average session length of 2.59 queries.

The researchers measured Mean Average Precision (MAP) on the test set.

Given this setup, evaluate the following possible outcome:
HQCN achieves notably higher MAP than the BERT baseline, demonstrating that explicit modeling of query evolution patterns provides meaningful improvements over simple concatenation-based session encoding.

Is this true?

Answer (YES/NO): NO